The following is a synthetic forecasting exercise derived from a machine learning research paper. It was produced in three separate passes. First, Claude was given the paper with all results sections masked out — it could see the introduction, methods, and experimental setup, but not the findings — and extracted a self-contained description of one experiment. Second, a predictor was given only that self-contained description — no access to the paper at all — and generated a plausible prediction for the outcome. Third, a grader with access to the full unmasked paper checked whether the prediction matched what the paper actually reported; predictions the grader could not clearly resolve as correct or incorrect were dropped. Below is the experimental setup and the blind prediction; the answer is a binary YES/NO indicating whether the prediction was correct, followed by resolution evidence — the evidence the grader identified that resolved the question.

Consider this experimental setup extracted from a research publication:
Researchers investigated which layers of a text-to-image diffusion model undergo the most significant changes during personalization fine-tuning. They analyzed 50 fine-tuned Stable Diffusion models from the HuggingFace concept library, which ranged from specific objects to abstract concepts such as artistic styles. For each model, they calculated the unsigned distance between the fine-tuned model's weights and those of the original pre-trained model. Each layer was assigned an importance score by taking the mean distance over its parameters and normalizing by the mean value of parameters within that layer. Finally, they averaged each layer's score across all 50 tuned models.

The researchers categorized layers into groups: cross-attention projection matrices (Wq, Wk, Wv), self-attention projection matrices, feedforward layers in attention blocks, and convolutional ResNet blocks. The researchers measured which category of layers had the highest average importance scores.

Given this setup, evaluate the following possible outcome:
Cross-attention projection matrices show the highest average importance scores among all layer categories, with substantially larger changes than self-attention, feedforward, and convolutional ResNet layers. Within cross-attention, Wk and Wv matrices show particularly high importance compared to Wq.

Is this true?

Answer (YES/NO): NO